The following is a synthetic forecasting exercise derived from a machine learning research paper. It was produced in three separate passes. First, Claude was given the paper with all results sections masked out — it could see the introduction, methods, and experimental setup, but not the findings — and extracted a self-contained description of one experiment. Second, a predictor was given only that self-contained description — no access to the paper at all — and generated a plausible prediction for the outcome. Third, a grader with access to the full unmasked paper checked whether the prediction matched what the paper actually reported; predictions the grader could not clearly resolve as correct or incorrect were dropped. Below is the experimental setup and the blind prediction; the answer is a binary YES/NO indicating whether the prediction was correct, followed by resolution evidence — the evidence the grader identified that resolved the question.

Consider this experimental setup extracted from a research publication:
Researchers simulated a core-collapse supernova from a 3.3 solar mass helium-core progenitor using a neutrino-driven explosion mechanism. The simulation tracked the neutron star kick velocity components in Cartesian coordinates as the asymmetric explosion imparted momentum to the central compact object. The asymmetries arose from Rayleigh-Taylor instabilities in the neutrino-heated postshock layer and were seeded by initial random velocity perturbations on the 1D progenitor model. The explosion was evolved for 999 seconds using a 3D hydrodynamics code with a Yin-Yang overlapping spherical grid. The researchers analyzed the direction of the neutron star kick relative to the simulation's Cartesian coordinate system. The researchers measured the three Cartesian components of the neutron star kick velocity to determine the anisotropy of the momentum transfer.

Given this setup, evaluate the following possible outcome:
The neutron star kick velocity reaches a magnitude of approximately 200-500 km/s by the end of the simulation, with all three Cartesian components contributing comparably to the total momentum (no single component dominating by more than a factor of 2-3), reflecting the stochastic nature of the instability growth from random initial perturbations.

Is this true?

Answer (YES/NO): NO